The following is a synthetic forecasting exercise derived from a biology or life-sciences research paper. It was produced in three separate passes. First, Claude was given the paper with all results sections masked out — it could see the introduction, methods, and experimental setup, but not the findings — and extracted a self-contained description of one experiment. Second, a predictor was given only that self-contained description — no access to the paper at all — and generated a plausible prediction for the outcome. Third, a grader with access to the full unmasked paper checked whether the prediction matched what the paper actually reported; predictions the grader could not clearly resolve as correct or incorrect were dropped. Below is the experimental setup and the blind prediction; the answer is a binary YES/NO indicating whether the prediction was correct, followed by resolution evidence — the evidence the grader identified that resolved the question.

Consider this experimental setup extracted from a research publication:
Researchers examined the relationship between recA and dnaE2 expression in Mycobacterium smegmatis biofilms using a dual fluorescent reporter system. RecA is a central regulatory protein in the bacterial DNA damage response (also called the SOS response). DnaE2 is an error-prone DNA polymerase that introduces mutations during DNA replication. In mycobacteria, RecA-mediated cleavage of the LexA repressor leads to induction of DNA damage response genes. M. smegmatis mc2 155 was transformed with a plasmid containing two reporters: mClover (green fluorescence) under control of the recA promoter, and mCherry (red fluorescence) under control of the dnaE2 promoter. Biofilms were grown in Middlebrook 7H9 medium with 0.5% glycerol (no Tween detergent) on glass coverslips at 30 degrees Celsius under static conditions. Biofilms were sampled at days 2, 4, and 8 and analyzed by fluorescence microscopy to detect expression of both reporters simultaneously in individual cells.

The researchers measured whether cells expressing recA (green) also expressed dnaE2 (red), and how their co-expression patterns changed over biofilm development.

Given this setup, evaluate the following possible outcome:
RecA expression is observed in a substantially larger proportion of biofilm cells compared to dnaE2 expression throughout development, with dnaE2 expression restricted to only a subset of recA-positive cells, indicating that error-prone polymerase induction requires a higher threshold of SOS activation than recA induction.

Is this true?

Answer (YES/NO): NO